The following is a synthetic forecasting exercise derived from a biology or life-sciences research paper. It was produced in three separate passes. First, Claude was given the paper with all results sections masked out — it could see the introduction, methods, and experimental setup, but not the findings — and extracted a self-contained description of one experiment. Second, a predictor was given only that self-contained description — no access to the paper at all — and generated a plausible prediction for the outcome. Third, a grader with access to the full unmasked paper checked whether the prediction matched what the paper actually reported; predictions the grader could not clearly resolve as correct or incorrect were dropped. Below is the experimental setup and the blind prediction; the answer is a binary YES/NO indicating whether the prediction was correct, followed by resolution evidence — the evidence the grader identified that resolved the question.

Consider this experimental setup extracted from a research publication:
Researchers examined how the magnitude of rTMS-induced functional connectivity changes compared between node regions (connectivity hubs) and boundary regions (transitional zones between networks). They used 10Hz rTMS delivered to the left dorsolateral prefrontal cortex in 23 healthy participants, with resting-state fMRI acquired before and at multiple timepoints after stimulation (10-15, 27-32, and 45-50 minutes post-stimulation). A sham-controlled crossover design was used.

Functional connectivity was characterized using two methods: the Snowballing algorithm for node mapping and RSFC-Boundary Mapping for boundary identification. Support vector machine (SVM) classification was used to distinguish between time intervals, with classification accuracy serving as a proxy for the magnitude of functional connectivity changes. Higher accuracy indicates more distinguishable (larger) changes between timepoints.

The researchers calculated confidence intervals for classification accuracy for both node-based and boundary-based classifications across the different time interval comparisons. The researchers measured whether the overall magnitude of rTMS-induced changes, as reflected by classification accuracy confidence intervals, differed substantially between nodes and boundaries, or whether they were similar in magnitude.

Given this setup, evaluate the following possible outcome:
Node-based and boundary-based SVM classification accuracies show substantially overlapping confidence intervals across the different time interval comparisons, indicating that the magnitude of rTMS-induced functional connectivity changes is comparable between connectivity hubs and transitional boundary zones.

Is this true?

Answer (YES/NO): YES